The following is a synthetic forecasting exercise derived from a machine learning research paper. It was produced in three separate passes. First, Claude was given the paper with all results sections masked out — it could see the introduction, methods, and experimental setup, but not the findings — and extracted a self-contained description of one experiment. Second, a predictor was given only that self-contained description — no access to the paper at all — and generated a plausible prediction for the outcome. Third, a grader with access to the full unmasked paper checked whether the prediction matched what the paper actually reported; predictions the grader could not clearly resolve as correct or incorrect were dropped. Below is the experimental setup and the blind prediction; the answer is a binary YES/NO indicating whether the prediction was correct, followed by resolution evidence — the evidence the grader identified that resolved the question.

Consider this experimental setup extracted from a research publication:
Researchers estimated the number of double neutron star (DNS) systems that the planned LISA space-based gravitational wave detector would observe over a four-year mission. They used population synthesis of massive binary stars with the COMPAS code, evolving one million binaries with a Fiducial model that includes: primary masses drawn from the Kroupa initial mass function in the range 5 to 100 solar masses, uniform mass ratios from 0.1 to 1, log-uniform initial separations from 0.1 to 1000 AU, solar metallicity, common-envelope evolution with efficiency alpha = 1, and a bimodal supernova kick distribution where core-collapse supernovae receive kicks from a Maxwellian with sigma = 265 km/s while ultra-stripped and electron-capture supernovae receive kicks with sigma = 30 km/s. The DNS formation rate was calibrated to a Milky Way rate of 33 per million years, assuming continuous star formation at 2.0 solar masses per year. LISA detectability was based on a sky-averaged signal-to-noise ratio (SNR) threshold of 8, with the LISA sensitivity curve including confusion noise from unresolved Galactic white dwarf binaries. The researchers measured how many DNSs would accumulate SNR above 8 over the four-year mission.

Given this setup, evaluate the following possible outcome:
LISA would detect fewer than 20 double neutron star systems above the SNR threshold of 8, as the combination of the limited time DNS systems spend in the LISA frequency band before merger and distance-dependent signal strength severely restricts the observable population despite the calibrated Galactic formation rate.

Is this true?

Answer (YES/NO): NO